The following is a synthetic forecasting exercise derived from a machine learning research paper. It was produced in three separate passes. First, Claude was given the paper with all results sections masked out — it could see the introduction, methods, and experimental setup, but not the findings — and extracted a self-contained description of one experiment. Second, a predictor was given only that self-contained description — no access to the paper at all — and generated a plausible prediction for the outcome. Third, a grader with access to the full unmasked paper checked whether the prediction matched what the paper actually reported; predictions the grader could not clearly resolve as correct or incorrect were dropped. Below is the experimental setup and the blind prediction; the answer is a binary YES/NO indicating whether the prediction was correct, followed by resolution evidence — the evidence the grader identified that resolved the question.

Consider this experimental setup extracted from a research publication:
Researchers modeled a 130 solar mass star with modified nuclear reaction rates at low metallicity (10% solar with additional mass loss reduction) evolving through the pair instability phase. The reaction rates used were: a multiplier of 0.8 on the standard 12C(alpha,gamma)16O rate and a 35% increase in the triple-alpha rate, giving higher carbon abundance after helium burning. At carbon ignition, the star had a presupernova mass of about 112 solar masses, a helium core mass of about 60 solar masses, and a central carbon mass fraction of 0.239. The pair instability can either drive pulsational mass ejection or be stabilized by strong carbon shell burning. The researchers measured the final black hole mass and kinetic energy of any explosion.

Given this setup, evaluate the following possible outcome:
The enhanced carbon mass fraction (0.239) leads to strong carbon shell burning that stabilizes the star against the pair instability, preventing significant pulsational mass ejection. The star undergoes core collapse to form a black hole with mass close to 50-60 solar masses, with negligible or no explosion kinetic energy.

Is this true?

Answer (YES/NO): NO